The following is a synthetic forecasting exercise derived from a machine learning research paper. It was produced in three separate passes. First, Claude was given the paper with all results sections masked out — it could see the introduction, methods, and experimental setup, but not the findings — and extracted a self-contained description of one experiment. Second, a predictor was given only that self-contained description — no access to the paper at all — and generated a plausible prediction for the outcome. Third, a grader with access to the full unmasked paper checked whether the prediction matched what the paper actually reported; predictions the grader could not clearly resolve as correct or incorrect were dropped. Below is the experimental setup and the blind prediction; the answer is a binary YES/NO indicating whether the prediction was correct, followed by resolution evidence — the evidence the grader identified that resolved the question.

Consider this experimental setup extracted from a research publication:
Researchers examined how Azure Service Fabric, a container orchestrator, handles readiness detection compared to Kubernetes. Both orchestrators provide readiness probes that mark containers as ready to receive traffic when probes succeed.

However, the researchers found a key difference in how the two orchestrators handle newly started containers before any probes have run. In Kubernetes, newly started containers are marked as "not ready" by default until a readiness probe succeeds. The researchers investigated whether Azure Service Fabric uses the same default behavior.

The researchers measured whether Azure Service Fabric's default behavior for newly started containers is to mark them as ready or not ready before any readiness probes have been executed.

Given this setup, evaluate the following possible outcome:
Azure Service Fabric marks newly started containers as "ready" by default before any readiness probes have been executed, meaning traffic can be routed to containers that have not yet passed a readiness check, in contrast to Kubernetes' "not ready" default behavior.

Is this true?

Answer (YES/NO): YES